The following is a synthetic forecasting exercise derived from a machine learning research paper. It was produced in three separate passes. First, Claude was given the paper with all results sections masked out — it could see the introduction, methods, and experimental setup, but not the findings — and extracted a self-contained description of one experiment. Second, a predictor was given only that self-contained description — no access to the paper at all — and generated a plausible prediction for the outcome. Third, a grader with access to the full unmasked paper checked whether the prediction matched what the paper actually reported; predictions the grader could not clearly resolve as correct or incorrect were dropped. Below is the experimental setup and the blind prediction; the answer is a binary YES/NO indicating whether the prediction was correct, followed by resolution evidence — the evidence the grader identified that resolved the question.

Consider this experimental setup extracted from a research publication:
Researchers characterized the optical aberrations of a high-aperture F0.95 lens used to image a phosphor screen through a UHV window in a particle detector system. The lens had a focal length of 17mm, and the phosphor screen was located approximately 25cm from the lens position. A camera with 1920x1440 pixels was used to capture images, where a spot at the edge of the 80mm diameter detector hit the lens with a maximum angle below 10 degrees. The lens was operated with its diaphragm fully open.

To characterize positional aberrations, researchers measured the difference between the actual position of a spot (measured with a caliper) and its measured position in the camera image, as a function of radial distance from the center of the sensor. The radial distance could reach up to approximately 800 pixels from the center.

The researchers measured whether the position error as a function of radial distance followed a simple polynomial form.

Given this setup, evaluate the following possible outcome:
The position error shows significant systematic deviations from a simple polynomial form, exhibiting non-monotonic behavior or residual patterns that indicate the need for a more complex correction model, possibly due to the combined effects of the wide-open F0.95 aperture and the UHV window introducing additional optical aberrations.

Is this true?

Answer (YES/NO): NO